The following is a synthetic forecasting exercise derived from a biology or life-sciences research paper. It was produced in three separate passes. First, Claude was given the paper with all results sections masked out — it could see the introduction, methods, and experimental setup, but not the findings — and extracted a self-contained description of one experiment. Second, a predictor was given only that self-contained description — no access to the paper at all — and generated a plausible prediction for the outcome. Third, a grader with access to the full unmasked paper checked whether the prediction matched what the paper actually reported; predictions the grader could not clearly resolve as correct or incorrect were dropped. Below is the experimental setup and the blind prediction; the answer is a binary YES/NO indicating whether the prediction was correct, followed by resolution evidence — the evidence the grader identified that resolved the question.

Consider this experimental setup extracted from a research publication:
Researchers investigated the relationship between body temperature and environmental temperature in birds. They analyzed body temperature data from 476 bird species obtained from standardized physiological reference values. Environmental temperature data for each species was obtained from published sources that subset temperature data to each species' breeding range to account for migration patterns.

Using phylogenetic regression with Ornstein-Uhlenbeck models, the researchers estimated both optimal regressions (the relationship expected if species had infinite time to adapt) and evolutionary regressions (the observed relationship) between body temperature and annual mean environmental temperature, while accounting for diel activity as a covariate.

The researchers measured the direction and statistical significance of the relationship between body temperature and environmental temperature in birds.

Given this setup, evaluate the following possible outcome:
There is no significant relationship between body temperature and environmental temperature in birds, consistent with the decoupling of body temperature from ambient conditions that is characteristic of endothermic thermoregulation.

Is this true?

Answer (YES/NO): YES